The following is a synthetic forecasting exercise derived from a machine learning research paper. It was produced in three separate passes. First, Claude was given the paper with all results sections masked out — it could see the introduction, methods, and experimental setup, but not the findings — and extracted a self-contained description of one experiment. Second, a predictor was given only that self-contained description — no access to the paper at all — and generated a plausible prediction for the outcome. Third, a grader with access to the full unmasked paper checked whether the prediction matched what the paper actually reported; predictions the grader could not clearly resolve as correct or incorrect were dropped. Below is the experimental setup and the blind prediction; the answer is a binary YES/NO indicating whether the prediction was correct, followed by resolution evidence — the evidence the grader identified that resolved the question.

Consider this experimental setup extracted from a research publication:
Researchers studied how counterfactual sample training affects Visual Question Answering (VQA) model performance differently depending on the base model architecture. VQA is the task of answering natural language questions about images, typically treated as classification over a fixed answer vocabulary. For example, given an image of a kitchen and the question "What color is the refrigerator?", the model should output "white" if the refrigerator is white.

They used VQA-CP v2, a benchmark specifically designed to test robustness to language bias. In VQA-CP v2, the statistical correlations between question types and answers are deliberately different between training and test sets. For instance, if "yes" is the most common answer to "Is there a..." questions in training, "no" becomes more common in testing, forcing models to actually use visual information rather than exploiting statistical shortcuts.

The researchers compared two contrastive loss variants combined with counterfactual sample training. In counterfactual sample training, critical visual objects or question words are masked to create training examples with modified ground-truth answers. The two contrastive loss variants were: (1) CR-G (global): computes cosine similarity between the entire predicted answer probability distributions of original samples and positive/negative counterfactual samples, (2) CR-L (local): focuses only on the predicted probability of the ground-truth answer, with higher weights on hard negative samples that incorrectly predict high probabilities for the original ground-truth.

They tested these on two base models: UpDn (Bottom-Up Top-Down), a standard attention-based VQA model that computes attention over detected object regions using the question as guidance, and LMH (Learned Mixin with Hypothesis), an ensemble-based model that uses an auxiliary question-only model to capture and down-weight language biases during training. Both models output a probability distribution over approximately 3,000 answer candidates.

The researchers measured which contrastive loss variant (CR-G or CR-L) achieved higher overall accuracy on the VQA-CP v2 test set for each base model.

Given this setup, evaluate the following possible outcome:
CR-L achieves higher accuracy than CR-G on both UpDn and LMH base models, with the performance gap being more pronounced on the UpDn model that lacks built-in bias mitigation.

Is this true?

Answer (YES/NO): NO